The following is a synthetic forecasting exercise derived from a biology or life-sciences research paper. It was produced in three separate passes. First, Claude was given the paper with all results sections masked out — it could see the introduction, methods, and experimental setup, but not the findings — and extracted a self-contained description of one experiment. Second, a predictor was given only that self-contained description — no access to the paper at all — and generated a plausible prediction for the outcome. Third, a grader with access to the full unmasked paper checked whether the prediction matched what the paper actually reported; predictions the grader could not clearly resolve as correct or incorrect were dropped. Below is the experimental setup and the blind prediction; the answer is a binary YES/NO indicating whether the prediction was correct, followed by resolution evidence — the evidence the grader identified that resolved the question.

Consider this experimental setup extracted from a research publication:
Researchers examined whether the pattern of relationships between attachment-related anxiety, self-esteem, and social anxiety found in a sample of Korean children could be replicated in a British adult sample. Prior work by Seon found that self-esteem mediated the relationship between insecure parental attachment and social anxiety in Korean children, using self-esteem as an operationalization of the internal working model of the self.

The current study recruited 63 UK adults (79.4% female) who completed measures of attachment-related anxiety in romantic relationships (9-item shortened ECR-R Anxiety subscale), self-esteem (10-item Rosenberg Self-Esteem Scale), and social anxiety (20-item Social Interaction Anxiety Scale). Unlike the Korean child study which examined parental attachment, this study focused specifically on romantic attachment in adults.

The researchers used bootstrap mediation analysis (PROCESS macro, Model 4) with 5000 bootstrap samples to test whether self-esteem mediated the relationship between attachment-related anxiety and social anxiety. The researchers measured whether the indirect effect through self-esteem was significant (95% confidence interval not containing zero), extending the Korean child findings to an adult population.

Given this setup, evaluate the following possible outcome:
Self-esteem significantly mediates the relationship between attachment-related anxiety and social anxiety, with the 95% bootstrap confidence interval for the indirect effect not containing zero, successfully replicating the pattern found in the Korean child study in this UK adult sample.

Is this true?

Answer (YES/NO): YES